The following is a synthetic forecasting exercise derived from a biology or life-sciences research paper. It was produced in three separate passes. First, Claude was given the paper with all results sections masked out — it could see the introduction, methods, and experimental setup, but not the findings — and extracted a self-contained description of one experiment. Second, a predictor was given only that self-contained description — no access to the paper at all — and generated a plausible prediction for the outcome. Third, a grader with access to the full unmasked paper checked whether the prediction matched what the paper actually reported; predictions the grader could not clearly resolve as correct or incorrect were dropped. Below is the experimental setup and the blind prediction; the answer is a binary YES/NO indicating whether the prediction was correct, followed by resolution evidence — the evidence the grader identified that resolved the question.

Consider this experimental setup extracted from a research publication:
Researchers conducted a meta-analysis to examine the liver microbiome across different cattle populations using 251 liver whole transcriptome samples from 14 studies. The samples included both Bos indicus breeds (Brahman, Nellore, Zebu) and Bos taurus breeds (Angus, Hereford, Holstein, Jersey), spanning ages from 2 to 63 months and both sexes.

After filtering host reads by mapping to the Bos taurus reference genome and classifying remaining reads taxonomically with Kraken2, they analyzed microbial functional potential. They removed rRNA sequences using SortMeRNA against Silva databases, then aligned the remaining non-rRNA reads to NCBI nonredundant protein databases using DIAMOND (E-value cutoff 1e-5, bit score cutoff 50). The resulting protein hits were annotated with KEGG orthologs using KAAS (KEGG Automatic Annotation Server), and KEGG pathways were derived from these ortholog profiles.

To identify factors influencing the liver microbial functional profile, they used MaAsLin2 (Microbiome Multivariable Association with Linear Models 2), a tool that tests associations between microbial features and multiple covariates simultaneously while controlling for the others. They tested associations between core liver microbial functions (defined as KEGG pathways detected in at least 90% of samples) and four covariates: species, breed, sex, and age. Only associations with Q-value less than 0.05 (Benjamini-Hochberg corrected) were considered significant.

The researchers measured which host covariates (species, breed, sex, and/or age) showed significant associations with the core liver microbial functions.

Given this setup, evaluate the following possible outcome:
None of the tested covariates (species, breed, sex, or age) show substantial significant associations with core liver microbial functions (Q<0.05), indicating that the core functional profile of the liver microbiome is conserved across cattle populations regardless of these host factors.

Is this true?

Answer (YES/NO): NO